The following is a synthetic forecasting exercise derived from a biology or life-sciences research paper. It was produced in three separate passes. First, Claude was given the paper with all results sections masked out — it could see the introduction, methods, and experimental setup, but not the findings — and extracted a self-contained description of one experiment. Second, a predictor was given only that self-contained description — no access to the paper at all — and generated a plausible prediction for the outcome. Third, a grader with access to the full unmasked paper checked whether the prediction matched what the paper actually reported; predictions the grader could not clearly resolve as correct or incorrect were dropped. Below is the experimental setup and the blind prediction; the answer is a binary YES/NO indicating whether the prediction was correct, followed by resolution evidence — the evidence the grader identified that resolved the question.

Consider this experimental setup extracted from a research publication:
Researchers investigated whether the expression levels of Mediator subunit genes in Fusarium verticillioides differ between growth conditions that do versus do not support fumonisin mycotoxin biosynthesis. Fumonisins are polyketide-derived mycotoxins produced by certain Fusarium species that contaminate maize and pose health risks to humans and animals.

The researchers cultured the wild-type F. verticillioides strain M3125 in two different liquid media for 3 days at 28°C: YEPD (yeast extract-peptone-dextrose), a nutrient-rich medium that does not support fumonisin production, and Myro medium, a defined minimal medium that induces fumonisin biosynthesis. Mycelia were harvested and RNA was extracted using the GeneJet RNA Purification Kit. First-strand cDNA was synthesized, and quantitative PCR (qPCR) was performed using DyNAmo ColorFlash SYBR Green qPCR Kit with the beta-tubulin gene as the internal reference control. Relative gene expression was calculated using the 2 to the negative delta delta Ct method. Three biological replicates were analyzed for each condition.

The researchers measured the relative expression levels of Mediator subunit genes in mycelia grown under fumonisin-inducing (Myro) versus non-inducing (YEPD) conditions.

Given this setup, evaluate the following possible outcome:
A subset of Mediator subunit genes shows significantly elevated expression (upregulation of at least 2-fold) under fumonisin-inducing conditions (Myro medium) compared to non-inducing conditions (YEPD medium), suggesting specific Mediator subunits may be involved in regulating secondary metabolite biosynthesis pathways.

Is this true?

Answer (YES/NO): NO